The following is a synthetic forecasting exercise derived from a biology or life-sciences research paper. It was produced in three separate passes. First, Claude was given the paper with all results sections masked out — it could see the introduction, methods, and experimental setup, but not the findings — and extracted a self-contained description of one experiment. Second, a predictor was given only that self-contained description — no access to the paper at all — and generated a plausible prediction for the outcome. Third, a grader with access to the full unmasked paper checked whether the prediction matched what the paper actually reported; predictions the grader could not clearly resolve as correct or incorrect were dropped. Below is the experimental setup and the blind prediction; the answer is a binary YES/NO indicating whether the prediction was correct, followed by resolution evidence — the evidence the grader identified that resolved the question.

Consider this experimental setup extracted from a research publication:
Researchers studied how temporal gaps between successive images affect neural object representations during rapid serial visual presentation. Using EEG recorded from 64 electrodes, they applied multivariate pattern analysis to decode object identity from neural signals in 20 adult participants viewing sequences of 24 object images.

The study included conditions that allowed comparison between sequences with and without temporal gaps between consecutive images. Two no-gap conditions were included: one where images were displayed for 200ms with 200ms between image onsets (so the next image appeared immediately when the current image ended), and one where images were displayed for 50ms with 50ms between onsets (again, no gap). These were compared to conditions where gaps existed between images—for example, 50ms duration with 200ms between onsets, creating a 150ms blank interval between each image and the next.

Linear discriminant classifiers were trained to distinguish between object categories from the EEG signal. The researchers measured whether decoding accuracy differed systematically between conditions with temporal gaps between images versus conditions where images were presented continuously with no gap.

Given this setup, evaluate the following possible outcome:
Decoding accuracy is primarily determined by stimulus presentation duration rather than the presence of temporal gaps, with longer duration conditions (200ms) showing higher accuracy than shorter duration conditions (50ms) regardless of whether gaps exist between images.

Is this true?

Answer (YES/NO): NO